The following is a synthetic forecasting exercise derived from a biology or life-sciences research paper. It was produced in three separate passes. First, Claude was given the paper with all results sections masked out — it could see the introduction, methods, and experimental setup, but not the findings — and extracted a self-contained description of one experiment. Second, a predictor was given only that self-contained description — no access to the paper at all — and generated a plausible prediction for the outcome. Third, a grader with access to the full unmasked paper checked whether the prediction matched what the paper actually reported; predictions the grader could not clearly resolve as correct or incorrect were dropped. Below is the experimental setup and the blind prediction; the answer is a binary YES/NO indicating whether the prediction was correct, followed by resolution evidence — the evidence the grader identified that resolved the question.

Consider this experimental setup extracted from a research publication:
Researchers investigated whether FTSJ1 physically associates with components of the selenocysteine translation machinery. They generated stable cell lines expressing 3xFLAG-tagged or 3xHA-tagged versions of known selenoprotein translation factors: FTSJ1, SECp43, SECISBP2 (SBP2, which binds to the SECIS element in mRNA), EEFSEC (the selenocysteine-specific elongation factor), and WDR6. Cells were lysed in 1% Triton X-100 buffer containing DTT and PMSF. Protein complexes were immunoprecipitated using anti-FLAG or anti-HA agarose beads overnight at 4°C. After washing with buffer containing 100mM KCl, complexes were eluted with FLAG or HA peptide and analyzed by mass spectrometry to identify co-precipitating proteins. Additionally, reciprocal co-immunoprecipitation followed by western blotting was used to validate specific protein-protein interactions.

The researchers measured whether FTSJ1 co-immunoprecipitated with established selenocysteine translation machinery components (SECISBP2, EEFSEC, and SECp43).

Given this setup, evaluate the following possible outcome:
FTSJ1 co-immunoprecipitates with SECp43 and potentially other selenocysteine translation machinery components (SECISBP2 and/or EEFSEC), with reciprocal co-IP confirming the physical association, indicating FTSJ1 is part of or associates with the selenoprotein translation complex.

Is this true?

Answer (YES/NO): YES